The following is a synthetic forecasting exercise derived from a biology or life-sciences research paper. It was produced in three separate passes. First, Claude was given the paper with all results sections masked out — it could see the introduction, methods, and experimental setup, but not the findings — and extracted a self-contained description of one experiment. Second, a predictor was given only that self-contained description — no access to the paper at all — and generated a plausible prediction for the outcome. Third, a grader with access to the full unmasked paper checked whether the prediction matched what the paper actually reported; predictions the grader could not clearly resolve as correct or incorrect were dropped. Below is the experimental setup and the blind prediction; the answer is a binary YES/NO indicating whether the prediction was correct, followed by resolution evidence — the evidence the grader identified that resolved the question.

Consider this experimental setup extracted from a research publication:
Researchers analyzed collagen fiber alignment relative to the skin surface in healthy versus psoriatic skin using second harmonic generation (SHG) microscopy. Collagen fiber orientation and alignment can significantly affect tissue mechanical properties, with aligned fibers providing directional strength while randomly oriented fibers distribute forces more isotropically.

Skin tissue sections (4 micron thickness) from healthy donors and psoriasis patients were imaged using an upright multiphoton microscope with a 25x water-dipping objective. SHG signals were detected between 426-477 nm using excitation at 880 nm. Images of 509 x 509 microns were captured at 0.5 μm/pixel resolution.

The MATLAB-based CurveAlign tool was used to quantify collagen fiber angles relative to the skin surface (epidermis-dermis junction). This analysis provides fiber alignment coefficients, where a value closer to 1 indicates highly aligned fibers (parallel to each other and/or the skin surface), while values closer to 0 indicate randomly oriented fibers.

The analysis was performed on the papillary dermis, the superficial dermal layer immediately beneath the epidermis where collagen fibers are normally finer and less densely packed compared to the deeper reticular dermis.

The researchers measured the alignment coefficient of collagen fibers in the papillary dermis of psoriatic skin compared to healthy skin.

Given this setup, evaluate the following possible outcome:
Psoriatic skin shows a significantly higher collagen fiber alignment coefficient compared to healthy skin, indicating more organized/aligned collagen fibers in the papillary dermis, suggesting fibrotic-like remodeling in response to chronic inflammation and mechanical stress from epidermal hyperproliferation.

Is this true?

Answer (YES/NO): YES